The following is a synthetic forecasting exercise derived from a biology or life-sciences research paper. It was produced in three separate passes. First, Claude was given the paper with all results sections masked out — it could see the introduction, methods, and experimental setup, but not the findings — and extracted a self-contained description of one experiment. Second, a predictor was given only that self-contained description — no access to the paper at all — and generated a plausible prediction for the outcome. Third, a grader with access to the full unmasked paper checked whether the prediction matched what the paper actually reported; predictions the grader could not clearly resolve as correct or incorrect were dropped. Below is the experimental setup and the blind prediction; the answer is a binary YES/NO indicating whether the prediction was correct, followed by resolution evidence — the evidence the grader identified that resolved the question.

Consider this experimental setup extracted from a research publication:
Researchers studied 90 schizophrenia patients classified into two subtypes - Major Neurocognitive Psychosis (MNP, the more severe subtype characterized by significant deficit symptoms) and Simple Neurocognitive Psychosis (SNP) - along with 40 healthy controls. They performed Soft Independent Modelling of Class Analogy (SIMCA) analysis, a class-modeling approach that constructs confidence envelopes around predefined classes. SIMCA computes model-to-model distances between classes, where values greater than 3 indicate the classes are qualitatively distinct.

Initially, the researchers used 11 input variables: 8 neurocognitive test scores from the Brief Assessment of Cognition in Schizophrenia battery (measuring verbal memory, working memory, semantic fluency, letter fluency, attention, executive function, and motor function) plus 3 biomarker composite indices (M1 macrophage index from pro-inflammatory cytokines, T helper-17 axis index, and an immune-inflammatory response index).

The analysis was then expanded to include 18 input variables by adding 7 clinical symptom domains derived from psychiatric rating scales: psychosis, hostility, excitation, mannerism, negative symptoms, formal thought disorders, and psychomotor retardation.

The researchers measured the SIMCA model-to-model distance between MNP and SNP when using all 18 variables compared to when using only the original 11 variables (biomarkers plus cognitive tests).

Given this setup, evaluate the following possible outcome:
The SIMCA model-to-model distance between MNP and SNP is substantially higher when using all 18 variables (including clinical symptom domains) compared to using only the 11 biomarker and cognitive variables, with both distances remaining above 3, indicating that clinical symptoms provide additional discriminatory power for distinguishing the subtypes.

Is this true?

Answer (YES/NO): NO